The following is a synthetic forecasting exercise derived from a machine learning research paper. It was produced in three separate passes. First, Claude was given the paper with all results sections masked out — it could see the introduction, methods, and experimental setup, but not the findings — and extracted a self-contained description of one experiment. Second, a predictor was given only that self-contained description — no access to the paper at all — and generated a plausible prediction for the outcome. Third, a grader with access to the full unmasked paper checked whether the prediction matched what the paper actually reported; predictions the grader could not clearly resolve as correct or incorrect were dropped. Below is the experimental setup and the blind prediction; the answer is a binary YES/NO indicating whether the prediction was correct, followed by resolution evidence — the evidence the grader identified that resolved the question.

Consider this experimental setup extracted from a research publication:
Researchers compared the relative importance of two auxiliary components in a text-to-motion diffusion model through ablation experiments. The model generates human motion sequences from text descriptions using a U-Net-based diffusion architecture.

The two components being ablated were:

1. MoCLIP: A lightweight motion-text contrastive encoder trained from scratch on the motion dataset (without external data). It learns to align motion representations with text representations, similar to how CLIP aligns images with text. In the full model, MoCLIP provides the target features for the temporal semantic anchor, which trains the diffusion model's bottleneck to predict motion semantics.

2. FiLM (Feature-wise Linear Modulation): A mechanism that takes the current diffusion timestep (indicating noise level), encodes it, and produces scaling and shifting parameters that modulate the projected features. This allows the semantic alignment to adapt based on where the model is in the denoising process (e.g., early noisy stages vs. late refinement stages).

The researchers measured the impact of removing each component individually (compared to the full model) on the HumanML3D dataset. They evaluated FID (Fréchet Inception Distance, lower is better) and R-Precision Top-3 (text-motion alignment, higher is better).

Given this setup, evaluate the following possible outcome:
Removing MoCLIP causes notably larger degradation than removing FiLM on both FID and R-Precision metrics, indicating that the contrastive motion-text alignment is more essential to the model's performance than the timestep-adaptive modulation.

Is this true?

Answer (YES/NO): NO